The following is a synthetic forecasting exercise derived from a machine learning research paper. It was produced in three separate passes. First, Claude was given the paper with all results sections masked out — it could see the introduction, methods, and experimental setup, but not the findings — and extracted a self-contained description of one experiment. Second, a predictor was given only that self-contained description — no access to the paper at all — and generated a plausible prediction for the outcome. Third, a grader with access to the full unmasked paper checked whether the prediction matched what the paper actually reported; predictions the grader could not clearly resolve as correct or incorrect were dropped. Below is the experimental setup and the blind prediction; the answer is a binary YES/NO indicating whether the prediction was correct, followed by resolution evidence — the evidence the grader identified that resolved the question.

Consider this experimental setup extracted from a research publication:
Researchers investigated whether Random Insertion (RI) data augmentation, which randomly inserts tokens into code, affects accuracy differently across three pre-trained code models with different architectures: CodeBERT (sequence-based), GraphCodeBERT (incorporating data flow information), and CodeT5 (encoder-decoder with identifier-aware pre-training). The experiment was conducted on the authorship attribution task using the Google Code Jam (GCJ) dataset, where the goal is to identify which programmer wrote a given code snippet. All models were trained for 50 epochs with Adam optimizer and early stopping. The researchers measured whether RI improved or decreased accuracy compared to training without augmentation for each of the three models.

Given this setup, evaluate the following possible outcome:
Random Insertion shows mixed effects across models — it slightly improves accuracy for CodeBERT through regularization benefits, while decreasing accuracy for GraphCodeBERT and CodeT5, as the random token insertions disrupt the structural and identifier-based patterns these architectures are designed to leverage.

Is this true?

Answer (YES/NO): NO